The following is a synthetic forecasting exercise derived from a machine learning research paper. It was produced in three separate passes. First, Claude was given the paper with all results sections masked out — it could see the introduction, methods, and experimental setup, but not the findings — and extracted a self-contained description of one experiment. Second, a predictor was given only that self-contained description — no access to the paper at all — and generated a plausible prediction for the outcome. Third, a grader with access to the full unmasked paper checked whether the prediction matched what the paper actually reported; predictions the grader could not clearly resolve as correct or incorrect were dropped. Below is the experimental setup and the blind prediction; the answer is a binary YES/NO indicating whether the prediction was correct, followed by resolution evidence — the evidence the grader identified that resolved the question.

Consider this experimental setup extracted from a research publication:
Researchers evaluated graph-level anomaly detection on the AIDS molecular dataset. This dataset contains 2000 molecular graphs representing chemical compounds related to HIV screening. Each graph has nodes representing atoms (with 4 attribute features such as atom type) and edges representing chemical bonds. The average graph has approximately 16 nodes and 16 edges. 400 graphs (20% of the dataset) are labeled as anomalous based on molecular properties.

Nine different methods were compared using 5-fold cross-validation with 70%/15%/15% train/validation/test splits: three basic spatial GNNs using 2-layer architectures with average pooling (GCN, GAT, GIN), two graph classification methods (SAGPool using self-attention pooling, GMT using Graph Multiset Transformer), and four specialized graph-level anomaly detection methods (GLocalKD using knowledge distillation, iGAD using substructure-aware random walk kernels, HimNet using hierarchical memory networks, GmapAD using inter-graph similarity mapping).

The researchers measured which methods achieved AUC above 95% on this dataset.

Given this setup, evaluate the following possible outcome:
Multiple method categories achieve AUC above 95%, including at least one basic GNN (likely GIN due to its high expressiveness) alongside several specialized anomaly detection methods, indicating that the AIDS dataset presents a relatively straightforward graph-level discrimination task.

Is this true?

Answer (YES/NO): NO